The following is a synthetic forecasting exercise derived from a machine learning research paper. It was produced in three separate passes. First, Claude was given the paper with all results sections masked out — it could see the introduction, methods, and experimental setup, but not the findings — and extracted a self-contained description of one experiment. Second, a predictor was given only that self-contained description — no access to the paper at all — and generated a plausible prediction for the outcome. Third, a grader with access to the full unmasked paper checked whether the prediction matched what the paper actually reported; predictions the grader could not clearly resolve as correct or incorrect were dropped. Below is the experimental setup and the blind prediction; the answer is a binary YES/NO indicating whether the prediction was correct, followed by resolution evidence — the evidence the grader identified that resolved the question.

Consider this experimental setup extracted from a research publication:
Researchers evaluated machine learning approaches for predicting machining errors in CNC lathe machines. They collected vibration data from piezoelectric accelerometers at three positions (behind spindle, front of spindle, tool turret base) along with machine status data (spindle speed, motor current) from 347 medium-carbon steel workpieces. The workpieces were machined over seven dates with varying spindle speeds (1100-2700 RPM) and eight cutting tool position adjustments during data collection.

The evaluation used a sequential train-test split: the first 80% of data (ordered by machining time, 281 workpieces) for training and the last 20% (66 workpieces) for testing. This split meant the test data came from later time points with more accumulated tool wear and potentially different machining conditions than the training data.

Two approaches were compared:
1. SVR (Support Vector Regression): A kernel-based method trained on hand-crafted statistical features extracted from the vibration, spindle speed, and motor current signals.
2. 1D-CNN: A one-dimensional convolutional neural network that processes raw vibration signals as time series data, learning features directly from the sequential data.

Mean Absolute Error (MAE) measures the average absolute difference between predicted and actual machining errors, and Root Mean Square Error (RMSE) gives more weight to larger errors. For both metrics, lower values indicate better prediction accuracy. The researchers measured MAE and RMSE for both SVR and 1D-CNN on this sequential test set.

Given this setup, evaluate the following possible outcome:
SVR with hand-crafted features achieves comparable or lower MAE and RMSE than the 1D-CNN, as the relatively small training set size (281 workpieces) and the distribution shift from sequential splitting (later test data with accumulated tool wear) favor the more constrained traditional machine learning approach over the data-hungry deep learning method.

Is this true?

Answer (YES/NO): NO